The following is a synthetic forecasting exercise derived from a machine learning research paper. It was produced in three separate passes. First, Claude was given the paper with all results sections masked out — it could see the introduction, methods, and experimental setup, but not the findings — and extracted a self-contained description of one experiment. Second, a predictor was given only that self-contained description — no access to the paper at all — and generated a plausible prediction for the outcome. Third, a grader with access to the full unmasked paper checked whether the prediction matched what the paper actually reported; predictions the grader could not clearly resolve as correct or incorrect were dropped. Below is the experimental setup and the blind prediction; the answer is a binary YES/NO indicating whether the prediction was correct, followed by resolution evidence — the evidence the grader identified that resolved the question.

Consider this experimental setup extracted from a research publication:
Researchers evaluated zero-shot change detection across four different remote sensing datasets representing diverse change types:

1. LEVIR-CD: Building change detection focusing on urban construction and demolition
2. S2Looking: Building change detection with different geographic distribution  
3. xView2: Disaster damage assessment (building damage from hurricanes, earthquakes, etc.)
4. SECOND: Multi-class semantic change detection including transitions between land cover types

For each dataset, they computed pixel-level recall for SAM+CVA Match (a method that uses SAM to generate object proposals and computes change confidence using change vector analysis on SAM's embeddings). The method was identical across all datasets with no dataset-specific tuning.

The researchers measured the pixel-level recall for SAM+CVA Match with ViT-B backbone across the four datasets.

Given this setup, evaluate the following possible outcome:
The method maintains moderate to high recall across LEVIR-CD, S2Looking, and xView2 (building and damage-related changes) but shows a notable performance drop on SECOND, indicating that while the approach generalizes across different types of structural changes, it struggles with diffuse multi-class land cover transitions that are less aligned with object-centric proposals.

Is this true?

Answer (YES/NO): NO